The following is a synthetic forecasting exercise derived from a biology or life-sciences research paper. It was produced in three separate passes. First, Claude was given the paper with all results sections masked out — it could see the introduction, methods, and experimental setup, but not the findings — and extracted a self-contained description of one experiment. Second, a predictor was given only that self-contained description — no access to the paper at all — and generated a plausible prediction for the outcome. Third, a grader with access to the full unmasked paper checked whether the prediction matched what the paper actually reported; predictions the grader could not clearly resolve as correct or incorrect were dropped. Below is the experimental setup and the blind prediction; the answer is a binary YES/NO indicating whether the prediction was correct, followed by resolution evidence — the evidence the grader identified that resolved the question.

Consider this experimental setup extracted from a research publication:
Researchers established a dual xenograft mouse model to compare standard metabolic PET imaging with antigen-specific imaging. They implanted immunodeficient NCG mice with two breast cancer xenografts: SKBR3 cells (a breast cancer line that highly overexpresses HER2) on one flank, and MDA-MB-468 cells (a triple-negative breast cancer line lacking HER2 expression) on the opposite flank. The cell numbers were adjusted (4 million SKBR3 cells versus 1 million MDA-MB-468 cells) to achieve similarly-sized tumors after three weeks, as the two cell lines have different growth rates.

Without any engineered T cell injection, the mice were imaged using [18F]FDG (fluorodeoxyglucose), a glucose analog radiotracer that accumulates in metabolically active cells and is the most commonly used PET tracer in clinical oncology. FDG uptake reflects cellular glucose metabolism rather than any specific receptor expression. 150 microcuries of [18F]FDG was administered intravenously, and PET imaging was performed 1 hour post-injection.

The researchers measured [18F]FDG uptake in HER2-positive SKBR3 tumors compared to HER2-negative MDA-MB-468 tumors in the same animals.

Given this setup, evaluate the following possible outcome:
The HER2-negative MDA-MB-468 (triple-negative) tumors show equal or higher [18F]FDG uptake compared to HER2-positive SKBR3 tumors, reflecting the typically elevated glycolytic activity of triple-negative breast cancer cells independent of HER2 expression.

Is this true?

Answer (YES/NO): YES